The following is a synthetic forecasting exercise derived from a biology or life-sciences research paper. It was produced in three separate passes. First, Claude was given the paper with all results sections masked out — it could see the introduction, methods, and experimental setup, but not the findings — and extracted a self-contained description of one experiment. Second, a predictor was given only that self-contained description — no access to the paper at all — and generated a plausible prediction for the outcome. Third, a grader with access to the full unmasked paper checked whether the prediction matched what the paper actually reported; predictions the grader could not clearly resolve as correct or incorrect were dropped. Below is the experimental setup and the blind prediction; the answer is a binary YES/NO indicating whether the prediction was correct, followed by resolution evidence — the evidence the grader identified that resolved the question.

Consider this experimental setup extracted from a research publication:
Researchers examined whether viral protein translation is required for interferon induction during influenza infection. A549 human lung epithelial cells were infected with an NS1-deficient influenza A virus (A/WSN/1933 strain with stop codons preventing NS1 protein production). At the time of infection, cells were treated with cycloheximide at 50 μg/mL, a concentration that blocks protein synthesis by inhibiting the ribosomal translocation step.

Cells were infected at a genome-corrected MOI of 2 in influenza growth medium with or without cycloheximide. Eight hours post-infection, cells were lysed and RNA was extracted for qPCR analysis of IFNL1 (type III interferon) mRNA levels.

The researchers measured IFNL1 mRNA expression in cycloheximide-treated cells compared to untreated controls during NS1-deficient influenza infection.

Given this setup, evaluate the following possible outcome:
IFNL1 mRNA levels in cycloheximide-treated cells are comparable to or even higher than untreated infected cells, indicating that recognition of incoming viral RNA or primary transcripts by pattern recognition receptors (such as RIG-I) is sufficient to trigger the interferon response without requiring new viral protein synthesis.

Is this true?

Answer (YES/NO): YES